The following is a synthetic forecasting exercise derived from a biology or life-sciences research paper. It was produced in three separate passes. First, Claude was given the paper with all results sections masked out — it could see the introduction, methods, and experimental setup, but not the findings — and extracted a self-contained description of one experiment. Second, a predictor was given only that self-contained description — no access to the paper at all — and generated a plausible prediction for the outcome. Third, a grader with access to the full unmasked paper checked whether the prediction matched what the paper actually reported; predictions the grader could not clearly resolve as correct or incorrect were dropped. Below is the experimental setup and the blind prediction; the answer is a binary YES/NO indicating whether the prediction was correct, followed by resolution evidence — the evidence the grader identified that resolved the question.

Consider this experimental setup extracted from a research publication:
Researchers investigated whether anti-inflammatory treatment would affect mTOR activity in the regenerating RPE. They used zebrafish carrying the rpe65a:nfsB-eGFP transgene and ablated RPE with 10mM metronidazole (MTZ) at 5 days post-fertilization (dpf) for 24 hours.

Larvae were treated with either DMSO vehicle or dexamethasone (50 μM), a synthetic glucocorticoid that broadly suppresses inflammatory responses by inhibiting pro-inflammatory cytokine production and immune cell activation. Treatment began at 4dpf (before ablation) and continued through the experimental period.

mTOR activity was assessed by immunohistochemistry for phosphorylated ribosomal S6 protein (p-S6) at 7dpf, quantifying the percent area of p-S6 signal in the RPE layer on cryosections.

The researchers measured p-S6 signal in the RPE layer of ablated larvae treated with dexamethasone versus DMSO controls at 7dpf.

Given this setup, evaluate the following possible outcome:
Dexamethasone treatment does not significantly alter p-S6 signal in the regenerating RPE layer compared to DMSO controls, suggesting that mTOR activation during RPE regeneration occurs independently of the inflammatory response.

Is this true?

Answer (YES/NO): YES